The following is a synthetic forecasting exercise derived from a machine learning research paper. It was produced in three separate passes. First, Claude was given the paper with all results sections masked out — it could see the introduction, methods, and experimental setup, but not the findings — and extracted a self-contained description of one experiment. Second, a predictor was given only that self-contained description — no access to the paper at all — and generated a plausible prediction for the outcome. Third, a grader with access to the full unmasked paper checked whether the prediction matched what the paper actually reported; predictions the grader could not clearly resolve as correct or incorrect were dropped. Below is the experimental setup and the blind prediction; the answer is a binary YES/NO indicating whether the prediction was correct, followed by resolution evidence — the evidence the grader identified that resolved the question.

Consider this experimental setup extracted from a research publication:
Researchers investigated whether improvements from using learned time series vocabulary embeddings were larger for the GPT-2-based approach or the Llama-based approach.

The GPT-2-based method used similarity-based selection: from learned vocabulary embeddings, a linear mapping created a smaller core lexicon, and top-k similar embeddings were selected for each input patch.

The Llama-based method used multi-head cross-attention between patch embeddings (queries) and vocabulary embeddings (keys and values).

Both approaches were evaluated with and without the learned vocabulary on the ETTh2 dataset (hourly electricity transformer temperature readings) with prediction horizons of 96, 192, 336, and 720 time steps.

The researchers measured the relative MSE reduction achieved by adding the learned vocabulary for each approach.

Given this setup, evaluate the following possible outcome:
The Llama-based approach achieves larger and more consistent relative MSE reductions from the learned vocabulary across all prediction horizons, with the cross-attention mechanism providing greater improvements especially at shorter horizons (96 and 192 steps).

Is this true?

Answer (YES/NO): NO